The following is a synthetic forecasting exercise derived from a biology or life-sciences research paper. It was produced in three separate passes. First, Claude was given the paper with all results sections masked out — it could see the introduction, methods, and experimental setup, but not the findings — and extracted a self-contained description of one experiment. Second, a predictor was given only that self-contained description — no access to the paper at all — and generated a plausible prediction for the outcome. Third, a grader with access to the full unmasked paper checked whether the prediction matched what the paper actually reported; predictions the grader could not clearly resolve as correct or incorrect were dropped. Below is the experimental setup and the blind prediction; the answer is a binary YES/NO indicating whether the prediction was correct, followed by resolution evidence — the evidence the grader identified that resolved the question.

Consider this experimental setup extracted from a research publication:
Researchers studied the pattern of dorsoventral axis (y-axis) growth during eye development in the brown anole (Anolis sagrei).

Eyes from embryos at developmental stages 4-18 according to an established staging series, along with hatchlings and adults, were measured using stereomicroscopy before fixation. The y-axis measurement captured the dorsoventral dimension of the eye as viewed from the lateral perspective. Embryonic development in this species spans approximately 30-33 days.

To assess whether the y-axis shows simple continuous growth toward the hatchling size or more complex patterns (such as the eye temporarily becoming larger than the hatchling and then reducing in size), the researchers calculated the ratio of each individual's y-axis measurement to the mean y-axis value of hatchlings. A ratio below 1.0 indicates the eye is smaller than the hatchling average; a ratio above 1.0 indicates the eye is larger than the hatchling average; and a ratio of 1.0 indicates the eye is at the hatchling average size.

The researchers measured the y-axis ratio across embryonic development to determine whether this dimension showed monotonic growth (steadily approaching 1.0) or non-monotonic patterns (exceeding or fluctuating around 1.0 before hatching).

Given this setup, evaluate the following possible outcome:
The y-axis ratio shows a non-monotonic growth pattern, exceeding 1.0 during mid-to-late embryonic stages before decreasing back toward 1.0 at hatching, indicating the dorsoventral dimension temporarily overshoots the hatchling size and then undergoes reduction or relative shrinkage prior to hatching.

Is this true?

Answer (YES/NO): NO